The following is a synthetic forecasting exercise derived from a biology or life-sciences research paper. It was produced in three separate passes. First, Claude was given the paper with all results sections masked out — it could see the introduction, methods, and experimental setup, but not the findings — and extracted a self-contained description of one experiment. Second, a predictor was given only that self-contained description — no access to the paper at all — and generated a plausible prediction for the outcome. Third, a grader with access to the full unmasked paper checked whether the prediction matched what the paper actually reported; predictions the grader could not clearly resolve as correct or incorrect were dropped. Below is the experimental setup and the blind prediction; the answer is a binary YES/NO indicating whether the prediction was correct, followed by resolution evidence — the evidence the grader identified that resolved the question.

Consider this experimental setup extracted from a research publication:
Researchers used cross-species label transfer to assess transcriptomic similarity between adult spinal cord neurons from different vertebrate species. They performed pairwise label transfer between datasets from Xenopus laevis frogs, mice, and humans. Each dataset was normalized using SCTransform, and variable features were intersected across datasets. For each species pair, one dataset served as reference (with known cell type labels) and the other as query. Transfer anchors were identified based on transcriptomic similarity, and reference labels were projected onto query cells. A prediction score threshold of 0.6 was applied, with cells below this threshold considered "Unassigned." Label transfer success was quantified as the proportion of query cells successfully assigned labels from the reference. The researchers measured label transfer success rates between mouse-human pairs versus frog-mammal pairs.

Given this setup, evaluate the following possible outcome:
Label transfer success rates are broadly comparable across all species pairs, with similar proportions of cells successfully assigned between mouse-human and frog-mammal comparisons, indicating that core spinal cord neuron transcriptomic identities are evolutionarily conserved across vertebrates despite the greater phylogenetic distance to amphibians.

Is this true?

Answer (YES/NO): NO